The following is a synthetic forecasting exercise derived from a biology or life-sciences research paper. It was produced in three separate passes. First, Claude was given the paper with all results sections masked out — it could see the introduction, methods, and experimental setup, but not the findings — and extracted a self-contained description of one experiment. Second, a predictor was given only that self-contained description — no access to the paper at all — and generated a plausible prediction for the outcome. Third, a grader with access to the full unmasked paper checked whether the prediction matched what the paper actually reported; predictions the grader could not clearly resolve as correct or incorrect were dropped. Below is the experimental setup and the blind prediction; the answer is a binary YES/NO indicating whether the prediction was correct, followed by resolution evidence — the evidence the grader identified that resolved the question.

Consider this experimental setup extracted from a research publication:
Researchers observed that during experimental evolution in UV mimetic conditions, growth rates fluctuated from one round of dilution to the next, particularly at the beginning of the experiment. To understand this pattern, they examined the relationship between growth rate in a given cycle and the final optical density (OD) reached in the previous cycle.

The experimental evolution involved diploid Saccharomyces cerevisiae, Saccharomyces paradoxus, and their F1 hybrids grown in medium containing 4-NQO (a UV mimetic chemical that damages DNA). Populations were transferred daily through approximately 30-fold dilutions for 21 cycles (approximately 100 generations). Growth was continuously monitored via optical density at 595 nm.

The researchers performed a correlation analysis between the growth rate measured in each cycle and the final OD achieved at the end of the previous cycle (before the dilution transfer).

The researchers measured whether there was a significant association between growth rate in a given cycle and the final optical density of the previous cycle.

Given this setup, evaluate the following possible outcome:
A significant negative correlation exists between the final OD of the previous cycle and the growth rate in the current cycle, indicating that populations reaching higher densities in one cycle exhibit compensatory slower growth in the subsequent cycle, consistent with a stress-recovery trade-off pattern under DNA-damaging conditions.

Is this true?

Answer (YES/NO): NO